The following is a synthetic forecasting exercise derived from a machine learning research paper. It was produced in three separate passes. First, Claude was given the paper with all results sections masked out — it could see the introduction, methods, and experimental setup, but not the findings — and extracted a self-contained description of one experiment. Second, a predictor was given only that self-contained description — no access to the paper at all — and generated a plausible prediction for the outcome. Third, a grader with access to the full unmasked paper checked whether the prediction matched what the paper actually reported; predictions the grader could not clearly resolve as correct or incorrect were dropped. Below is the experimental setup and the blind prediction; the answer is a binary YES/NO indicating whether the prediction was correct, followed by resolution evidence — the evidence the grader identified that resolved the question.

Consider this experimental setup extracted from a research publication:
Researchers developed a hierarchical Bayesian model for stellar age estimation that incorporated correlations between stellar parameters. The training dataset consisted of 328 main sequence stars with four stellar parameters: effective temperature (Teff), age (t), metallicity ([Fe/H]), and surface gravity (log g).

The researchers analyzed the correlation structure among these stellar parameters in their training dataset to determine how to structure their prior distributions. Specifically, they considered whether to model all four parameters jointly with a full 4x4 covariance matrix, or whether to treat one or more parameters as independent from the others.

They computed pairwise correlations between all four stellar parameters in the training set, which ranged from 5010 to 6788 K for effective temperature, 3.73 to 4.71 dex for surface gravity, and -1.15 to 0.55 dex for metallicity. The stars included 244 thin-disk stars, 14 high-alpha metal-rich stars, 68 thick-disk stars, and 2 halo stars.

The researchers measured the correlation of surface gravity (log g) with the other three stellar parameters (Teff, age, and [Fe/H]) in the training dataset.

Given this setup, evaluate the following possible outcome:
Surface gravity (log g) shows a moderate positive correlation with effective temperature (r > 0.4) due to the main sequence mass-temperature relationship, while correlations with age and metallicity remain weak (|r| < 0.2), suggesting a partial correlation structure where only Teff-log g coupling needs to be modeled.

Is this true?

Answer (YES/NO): NO